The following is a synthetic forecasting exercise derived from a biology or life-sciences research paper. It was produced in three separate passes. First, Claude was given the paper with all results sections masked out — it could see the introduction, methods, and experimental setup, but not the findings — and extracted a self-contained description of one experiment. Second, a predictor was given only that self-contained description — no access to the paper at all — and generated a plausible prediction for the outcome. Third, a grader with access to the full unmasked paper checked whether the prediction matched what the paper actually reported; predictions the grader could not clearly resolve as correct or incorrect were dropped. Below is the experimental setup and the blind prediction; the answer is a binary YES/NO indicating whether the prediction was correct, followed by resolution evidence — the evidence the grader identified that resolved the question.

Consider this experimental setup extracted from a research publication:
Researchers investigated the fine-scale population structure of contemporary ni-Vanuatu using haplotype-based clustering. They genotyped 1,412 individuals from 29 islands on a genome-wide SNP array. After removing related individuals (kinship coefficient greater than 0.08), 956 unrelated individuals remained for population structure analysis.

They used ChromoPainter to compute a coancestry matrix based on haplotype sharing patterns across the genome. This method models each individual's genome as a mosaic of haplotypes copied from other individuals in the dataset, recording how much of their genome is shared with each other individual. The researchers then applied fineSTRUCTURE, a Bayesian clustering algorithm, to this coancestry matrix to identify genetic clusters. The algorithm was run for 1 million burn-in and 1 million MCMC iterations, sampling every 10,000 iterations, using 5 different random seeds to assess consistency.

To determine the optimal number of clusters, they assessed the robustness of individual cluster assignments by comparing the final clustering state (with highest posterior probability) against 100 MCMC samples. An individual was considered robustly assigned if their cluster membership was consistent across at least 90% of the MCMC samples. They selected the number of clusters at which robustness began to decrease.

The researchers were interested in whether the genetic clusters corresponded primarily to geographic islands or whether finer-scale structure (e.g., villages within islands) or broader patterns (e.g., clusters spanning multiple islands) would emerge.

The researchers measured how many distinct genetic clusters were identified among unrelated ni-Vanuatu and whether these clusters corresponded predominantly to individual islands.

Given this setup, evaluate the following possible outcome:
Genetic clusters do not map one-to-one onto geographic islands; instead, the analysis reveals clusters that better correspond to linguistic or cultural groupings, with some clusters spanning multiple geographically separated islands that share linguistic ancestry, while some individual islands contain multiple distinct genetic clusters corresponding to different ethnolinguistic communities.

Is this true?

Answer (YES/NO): NO